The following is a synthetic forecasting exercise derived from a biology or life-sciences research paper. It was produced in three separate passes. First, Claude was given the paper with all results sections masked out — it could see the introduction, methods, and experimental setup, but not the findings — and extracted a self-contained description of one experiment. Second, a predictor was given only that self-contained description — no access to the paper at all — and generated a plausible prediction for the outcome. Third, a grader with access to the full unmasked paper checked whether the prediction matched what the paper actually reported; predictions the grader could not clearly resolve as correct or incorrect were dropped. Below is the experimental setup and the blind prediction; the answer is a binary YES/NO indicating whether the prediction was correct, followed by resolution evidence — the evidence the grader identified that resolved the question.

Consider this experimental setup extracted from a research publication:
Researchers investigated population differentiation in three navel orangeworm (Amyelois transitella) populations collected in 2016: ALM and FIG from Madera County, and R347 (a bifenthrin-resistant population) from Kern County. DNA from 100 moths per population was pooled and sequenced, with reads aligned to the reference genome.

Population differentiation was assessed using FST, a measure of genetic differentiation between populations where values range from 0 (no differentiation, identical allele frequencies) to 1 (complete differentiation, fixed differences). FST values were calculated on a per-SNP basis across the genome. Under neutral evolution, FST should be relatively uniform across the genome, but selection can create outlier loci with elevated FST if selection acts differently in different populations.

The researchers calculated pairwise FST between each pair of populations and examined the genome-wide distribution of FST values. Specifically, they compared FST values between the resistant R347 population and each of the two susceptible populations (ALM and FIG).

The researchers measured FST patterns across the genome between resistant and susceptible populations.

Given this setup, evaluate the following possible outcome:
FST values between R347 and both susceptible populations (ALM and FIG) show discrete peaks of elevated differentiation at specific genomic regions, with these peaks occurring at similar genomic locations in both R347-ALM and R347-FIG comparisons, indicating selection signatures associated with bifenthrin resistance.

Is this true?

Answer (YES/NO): YES